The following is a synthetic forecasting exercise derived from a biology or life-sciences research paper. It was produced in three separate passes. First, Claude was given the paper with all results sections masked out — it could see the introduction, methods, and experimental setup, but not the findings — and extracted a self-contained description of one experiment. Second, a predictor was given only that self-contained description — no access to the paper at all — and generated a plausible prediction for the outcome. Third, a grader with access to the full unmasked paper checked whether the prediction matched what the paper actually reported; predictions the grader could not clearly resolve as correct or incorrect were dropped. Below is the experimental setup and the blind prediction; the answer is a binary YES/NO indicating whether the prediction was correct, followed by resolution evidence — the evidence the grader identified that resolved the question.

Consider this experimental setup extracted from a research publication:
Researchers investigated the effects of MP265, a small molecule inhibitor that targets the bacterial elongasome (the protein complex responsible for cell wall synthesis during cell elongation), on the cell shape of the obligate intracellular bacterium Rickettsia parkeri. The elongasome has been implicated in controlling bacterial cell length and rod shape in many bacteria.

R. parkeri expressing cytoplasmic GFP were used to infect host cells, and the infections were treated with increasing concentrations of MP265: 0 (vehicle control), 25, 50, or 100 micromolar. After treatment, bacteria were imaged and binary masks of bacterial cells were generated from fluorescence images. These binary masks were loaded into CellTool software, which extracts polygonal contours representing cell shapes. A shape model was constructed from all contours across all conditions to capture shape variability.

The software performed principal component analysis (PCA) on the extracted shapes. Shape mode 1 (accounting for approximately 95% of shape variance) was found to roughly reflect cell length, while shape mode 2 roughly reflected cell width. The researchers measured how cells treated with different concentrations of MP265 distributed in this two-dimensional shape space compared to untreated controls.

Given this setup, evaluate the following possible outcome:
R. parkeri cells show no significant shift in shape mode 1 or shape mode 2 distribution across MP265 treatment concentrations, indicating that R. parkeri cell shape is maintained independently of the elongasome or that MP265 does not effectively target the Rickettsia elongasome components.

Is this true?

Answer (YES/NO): NO